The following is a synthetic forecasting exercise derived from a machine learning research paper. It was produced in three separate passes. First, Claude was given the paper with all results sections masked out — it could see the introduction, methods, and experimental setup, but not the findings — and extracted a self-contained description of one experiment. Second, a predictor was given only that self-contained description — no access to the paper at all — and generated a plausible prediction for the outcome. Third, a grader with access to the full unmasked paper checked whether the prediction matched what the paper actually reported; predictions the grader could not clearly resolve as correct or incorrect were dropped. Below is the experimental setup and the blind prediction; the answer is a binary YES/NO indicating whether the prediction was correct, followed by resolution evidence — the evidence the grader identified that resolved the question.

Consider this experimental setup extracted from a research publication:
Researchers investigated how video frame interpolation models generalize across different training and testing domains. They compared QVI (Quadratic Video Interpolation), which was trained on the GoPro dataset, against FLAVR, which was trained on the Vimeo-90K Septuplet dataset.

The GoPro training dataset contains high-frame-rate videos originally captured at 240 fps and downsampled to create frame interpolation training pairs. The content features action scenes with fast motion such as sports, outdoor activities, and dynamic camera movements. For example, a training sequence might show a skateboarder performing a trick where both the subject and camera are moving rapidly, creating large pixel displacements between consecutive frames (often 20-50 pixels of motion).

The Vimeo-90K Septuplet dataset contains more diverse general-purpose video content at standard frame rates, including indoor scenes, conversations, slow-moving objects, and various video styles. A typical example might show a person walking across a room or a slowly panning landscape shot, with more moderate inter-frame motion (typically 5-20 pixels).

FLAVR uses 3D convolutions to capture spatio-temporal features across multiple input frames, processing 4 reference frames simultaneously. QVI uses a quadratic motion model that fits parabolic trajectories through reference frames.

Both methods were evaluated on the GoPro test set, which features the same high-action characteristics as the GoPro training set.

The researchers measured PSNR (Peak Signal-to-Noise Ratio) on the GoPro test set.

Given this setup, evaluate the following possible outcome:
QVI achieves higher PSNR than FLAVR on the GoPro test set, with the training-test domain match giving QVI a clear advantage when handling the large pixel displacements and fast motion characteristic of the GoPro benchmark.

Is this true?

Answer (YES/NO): NO